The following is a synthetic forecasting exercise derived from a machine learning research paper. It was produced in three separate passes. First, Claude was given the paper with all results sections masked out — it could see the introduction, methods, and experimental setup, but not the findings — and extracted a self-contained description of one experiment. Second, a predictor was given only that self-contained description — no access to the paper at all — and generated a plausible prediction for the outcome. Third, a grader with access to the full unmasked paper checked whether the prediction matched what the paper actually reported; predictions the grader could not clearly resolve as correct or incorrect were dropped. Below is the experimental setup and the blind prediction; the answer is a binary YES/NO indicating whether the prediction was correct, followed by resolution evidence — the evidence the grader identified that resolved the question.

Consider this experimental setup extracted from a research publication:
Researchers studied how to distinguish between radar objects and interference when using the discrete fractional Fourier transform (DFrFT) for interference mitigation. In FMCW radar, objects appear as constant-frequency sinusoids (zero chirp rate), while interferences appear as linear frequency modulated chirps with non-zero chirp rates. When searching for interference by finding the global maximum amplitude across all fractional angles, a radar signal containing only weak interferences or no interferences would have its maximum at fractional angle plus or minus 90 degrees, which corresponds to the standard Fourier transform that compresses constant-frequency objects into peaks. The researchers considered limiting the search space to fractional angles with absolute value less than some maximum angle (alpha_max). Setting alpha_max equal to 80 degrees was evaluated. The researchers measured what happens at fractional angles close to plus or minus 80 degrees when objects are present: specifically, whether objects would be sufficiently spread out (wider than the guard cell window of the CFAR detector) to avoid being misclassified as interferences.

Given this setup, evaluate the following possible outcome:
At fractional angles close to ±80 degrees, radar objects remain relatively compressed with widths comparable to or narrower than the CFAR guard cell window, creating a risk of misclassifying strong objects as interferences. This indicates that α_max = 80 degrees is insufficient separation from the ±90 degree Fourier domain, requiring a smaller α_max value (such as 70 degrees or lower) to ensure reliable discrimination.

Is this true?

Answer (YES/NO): NO